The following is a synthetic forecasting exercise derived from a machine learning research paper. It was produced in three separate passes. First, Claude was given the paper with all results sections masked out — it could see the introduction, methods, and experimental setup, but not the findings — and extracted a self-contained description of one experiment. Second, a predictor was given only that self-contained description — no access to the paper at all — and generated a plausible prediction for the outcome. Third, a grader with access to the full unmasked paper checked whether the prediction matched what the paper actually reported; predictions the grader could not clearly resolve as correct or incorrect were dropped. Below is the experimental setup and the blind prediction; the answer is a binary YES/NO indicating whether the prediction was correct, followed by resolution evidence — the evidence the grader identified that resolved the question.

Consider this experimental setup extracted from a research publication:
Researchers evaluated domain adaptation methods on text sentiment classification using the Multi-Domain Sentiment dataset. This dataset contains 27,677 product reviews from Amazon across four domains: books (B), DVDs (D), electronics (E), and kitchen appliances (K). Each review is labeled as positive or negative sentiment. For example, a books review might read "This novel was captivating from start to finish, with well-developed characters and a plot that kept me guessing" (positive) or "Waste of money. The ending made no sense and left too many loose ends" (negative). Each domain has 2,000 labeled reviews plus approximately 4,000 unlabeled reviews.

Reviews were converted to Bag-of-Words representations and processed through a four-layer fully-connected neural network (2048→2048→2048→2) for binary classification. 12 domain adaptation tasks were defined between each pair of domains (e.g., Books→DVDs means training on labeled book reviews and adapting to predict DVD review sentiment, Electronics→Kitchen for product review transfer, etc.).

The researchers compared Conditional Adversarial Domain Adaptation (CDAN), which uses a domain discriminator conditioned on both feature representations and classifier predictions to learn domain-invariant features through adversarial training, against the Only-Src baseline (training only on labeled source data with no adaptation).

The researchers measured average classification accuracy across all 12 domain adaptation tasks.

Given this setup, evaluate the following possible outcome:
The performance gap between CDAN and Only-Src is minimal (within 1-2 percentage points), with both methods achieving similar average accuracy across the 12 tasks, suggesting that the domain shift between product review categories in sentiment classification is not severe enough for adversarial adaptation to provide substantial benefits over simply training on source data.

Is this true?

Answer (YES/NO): YES